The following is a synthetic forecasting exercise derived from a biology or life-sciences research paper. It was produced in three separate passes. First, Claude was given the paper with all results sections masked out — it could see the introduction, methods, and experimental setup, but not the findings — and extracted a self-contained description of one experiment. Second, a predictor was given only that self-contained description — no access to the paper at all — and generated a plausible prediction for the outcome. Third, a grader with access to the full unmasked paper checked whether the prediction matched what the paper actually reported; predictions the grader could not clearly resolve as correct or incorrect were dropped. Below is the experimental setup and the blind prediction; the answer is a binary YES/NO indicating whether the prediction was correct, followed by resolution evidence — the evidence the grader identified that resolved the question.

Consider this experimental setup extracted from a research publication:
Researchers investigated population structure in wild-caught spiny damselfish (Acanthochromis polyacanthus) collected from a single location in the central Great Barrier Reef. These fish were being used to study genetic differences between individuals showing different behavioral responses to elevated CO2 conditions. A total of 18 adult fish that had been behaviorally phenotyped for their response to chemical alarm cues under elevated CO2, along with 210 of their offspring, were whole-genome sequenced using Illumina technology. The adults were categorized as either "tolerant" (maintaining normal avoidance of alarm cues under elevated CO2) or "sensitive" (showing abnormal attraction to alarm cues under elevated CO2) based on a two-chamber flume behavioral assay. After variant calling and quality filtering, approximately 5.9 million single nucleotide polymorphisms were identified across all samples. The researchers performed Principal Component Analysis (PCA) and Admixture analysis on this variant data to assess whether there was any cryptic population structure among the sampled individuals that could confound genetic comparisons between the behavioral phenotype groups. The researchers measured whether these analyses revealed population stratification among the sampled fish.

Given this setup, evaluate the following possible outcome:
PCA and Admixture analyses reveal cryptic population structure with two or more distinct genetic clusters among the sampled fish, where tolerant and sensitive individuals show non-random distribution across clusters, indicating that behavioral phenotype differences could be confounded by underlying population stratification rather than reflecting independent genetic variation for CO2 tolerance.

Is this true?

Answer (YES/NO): NO